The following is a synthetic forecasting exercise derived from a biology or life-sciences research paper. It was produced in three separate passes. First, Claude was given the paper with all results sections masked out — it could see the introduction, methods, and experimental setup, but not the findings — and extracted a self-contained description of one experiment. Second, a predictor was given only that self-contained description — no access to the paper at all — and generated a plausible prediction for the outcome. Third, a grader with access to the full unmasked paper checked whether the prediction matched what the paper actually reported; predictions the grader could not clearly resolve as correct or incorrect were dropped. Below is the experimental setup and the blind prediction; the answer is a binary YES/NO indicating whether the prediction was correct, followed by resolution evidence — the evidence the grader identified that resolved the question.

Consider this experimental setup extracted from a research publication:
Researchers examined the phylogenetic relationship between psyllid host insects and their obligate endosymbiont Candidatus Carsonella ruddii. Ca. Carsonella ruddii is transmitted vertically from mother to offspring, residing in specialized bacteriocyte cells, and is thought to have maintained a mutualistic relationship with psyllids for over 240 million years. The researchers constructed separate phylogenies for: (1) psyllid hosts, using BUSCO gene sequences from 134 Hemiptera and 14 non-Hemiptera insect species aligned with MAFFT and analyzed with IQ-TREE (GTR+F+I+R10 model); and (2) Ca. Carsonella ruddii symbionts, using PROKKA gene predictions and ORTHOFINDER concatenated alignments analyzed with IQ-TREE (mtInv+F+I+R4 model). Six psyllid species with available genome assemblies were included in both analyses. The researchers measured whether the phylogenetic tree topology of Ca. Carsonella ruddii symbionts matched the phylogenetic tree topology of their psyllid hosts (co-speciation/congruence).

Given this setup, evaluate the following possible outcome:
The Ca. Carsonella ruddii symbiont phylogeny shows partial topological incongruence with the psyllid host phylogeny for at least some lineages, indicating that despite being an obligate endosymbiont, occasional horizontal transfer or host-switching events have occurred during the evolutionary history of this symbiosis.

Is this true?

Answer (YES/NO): NO